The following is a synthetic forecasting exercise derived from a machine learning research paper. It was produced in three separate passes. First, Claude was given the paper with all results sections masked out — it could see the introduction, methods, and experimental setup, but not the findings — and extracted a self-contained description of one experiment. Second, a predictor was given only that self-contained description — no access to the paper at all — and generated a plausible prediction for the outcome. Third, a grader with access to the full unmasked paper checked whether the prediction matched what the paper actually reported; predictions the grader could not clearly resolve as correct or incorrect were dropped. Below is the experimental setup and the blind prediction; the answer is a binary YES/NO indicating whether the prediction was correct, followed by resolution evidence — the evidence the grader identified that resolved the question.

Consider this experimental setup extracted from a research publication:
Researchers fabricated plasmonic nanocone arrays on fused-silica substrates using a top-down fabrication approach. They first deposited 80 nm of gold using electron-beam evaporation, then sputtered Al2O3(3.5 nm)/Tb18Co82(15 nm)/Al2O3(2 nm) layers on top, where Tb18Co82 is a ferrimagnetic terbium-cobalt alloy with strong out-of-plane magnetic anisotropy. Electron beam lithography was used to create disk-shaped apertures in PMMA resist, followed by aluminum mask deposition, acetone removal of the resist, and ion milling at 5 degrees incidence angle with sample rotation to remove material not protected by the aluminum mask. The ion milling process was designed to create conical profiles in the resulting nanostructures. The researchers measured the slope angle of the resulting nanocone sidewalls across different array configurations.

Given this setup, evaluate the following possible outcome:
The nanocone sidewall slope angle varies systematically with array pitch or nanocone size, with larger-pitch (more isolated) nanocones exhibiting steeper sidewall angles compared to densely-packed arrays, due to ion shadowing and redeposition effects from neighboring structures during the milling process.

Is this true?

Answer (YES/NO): NO